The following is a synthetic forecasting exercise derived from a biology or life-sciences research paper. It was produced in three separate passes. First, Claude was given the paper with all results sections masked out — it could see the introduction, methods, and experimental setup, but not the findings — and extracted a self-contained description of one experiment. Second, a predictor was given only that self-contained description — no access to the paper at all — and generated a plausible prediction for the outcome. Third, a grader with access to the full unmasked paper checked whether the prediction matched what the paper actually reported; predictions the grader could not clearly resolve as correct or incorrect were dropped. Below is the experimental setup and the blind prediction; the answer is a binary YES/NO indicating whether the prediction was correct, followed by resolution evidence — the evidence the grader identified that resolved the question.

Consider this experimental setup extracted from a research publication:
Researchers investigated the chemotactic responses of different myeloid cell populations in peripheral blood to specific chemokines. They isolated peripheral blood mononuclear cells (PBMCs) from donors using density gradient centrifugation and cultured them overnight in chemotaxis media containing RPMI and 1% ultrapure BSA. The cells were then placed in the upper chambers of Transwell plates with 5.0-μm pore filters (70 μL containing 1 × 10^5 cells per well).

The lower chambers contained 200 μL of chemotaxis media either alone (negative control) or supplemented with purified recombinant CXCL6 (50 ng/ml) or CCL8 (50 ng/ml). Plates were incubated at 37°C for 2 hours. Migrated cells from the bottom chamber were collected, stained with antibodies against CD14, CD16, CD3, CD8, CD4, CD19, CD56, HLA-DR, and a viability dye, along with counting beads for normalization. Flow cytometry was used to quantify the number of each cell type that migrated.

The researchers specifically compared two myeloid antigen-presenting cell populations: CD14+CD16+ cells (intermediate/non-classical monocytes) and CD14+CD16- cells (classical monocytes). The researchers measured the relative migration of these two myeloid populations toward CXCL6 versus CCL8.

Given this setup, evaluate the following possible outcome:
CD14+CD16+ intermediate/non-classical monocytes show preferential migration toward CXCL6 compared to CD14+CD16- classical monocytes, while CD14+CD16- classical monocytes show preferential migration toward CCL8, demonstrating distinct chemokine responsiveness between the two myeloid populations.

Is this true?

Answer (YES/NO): YES